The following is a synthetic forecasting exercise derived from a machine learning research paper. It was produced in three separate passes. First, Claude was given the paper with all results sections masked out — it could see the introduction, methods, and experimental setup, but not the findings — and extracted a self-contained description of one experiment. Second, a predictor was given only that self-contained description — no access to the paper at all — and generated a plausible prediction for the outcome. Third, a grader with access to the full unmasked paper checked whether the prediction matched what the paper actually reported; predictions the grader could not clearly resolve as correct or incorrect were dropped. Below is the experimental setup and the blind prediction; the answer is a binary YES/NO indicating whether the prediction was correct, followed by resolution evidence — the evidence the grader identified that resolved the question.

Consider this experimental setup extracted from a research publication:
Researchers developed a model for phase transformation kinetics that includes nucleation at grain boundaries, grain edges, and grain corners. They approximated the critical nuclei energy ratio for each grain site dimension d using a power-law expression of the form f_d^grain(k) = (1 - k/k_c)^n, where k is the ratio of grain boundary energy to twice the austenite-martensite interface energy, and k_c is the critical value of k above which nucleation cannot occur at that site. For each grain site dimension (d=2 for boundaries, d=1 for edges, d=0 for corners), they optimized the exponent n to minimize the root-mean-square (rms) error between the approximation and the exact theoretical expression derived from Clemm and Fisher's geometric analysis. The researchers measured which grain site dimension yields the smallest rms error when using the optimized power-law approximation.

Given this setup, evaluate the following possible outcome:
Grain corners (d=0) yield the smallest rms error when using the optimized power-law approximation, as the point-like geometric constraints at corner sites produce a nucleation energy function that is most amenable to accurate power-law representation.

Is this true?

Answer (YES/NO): YES